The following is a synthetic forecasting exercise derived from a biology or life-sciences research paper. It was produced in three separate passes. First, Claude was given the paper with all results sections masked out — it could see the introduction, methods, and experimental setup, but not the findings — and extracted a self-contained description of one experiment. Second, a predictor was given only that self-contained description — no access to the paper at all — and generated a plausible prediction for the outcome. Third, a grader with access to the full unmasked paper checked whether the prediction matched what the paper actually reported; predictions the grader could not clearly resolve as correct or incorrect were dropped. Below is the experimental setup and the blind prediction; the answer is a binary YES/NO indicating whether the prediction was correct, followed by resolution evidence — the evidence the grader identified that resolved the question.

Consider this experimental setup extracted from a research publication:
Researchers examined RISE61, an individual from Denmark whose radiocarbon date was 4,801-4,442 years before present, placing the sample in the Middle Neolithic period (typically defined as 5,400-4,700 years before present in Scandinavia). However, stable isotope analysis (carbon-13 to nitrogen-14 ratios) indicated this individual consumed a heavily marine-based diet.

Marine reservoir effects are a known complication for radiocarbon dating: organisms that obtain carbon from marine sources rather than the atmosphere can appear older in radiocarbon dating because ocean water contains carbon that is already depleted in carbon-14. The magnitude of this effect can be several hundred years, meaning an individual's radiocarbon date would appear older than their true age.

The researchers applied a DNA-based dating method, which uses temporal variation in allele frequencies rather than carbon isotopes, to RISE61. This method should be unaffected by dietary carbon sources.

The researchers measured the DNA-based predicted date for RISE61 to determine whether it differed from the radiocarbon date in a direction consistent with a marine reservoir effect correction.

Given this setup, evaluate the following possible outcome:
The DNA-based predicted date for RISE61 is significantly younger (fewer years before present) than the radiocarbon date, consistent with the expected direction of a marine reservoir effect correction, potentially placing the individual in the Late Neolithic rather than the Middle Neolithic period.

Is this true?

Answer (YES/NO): YES